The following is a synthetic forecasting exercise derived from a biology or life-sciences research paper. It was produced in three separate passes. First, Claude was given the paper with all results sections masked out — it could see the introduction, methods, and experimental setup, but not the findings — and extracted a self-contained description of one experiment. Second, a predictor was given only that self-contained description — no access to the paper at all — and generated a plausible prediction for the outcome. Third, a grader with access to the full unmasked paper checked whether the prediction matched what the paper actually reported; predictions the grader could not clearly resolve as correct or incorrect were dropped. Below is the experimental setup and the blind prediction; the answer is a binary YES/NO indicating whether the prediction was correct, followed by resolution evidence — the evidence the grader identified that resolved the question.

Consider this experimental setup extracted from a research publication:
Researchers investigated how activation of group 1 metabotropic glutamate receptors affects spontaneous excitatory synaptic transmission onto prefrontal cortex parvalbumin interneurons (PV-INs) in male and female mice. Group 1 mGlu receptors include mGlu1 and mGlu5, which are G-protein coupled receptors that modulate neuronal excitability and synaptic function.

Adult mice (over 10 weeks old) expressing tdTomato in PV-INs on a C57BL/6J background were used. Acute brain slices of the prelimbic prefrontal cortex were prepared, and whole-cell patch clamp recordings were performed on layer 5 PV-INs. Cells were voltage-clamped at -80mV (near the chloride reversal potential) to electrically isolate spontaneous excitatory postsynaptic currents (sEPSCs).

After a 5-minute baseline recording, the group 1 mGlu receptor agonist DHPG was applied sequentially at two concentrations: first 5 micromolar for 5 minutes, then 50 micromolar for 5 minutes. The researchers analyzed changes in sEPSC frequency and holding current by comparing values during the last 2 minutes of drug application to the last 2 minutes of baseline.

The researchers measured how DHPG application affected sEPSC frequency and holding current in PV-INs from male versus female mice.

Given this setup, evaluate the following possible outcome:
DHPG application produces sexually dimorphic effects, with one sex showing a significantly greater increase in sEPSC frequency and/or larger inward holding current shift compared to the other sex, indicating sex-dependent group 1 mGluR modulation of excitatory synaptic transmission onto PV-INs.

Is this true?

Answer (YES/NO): YES